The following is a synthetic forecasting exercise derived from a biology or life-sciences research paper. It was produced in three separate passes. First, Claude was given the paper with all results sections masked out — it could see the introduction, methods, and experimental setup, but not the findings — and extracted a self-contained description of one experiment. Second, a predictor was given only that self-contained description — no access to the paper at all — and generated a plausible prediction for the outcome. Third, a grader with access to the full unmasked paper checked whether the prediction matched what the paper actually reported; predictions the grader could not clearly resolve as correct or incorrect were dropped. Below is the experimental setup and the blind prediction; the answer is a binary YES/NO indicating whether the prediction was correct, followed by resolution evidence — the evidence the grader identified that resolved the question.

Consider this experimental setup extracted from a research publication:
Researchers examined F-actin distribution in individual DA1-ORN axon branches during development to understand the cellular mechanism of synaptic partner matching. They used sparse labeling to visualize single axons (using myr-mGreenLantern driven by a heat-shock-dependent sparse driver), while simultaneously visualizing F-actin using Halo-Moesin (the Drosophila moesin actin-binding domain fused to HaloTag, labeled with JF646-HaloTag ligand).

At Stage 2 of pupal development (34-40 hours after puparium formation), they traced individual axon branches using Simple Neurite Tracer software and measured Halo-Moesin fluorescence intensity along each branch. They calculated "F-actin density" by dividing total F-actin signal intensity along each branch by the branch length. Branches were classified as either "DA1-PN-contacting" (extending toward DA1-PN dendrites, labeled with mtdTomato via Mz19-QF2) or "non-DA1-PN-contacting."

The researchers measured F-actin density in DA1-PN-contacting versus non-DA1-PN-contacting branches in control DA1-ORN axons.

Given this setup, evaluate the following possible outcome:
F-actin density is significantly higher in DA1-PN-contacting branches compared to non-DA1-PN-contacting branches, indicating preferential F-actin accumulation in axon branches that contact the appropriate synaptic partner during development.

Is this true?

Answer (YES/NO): YES